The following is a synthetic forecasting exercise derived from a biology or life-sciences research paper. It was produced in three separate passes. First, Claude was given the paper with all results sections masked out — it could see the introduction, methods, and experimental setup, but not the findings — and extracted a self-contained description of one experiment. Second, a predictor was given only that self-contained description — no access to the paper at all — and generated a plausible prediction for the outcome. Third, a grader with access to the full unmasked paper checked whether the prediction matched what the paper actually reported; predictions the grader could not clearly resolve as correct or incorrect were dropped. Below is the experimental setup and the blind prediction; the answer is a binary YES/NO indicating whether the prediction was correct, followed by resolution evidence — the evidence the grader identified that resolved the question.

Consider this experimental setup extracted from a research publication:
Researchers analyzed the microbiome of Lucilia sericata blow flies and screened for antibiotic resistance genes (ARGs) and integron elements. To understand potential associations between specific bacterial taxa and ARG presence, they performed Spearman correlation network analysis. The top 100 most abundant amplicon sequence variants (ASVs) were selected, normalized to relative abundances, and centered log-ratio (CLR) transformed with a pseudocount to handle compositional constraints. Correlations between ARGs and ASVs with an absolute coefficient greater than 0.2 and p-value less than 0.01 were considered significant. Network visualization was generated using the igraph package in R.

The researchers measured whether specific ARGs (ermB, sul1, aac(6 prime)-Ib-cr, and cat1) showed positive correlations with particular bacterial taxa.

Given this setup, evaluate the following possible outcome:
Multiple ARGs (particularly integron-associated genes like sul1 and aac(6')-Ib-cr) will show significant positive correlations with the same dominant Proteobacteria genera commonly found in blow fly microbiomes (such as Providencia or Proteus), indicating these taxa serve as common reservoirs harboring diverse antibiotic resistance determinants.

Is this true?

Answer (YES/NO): NO